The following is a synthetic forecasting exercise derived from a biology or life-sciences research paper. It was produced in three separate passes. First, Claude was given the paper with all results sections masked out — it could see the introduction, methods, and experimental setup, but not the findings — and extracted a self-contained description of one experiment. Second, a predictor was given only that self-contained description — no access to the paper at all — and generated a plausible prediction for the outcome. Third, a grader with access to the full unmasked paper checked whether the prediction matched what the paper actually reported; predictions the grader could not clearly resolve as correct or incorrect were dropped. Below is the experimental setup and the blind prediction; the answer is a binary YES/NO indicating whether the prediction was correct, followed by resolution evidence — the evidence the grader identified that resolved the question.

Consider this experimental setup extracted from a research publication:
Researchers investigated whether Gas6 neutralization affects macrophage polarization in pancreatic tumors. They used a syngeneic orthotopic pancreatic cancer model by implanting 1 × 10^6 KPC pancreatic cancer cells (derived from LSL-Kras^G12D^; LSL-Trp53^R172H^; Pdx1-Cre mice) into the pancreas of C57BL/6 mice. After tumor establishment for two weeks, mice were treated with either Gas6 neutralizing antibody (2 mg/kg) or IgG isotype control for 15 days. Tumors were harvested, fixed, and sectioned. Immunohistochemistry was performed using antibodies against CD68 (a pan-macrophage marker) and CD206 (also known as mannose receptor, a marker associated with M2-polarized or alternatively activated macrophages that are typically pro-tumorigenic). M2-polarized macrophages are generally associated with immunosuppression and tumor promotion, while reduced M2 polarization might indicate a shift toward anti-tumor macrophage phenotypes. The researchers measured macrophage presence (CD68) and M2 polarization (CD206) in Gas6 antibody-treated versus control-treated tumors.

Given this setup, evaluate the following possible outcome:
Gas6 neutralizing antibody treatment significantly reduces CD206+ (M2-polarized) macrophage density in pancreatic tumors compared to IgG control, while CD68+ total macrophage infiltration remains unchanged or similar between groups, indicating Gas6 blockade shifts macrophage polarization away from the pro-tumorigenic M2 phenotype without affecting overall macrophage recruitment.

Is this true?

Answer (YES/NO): NO